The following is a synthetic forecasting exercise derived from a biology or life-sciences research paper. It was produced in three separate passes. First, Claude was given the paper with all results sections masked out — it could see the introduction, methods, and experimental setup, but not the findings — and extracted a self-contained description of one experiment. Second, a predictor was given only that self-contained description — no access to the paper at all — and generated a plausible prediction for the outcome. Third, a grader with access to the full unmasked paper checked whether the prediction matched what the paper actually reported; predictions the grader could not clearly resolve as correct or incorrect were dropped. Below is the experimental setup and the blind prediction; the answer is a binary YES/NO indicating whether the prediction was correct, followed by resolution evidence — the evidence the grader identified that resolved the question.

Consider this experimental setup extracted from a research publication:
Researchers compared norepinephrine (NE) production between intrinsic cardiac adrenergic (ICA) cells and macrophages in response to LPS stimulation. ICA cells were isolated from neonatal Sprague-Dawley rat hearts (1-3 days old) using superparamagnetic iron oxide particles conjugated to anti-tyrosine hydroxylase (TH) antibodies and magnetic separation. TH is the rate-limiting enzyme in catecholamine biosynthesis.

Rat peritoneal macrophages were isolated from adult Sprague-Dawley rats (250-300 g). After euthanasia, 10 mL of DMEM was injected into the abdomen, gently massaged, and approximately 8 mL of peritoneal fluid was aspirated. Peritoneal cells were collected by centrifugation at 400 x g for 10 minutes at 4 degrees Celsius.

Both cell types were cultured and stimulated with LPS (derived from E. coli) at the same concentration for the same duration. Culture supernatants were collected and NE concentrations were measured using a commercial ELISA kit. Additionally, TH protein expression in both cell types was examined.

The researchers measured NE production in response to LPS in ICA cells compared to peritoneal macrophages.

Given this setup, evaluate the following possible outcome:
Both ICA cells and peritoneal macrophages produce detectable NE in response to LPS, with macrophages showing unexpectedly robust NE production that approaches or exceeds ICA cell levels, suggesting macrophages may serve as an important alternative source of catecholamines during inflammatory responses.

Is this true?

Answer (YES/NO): NO